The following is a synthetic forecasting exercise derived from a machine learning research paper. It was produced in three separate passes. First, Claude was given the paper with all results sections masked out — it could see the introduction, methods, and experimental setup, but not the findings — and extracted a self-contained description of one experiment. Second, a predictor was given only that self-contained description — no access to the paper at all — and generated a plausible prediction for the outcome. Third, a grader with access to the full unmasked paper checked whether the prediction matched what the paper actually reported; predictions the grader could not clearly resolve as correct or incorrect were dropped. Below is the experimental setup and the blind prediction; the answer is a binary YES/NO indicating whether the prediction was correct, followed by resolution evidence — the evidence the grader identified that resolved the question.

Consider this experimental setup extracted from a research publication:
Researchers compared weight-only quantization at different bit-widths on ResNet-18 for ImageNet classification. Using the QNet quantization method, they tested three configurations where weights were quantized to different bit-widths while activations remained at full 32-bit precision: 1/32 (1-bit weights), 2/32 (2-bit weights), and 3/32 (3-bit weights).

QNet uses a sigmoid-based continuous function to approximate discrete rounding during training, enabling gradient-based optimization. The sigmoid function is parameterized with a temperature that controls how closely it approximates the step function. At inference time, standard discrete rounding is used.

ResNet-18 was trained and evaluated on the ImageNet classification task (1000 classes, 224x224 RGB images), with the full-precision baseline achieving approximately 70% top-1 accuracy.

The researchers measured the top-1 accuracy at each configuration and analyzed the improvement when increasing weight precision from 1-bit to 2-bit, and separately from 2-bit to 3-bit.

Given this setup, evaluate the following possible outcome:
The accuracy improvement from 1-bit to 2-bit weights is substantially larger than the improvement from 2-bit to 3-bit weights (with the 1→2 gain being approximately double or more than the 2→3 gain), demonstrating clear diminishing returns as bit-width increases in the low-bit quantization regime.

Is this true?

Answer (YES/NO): YES